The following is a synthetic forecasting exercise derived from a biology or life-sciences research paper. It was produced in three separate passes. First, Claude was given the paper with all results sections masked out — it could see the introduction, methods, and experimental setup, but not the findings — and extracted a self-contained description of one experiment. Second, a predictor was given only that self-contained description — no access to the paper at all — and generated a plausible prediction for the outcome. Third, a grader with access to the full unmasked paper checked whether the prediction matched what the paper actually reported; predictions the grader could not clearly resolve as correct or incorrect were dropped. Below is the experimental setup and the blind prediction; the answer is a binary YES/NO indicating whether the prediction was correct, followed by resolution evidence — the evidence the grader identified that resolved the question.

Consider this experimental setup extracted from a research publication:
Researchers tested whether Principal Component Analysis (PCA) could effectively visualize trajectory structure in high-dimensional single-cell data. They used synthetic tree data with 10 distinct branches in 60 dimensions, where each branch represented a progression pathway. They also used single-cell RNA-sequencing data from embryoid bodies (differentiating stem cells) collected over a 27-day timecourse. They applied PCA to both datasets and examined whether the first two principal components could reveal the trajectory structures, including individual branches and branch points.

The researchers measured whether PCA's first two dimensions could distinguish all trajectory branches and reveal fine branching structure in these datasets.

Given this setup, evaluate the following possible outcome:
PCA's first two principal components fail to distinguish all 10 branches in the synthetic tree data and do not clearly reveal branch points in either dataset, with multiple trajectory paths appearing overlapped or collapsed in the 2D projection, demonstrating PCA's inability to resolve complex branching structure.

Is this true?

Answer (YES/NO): YES